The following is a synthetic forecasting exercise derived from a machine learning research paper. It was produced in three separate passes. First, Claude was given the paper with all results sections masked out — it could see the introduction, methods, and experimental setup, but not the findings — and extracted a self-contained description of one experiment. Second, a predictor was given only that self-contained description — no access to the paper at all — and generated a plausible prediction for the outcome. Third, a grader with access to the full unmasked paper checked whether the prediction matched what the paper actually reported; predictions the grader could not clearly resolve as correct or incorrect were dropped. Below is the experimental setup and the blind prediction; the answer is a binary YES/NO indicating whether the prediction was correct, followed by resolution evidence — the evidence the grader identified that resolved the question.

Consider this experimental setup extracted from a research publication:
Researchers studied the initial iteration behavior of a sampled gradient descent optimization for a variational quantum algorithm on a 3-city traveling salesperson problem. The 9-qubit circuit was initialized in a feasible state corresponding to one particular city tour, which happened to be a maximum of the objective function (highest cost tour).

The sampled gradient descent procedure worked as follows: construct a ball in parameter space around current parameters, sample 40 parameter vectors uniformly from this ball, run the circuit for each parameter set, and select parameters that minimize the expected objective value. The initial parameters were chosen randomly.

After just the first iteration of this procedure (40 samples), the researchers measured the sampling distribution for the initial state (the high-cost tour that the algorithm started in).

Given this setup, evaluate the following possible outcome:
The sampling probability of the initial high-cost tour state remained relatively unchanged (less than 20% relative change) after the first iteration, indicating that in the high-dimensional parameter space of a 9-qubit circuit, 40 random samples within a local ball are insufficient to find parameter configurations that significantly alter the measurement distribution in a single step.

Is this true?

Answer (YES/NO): NO